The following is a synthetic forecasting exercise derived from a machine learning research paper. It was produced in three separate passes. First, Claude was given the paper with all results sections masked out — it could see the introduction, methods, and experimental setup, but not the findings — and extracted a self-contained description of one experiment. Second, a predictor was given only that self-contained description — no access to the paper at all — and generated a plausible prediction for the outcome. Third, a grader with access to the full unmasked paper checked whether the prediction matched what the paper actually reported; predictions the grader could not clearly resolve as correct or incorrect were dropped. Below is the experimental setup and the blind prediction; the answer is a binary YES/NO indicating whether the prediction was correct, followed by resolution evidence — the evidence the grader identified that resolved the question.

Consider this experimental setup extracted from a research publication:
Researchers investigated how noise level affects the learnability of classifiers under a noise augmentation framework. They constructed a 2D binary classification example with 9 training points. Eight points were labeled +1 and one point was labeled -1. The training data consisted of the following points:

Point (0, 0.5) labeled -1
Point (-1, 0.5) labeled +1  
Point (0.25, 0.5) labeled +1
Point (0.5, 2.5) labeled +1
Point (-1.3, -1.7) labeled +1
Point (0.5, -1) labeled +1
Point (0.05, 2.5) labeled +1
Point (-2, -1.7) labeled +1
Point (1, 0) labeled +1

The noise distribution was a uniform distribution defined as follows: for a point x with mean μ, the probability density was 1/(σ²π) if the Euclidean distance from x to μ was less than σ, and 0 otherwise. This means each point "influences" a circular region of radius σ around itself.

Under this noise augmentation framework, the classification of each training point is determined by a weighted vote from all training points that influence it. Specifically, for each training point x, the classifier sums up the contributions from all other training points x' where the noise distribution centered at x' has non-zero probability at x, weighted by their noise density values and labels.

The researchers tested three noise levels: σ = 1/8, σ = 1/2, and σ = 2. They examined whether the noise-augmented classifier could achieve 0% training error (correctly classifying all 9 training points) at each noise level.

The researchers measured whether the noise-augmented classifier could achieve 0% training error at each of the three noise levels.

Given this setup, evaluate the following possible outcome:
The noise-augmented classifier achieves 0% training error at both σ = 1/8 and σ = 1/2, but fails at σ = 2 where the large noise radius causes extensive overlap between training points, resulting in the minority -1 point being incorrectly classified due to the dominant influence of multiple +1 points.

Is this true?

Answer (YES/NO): NO